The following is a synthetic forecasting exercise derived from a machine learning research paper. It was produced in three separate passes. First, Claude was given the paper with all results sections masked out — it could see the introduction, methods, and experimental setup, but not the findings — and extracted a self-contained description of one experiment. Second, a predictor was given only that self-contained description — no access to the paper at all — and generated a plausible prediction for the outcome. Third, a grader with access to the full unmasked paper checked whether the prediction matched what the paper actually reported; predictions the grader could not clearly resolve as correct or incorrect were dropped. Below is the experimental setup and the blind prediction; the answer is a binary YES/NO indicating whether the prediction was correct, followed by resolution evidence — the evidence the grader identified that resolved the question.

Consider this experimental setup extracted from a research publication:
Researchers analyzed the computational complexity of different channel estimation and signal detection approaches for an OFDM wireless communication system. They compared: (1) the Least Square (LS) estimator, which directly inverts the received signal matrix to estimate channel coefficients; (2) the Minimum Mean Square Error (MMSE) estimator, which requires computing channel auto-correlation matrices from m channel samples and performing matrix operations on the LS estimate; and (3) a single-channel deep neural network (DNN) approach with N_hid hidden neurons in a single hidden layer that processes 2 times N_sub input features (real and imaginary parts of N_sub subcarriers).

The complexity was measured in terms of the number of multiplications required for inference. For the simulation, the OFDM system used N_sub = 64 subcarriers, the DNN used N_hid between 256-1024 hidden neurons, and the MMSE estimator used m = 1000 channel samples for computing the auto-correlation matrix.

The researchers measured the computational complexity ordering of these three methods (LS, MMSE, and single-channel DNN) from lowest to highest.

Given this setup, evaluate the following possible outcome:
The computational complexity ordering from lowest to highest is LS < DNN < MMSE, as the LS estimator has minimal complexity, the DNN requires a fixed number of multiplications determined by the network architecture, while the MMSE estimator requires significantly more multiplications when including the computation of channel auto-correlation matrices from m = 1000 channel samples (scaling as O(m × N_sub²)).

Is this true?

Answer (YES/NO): YES